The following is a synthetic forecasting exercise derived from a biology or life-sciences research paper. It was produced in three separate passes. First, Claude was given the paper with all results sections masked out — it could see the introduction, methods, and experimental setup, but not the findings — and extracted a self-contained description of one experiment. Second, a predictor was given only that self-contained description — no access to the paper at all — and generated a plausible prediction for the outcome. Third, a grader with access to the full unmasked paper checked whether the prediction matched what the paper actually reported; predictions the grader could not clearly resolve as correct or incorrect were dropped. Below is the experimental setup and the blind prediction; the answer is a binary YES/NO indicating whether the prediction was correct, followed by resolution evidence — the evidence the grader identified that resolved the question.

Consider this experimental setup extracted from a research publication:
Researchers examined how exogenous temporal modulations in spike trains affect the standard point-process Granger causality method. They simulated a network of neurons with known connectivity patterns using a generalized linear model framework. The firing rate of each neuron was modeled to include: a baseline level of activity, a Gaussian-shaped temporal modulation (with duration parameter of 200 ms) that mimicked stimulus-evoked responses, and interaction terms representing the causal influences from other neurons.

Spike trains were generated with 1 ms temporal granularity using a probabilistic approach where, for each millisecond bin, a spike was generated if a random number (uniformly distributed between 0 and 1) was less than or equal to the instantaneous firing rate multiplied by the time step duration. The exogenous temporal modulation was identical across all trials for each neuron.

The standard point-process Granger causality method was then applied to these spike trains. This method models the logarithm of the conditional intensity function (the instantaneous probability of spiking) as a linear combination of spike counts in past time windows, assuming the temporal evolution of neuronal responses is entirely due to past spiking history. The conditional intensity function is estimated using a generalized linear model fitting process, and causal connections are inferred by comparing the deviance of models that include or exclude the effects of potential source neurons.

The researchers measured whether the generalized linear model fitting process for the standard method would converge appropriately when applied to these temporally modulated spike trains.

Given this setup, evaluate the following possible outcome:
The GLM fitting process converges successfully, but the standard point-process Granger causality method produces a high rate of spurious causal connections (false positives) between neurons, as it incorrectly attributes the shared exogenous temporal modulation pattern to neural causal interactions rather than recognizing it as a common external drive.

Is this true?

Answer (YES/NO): YES